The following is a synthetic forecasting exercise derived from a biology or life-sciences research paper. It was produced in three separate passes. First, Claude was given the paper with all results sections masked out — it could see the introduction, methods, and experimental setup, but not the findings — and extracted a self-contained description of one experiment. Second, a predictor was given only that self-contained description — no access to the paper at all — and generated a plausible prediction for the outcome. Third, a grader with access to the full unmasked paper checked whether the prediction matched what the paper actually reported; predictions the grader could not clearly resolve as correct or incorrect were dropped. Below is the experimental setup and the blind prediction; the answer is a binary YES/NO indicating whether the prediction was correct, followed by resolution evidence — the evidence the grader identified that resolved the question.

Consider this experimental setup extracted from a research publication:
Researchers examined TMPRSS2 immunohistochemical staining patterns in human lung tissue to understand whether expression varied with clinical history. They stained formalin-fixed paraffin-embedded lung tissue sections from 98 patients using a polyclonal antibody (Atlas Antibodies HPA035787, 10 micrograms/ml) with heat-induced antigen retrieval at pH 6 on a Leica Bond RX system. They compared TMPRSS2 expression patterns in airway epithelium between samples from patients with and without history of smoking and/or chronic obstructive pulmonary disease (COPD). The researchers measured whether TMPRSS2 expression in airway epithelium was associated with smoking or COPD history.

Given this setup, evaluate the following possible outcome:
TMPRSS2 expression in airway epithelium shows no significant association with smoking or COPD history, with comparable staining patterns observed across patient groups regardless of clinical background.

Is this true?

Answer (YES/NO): NO